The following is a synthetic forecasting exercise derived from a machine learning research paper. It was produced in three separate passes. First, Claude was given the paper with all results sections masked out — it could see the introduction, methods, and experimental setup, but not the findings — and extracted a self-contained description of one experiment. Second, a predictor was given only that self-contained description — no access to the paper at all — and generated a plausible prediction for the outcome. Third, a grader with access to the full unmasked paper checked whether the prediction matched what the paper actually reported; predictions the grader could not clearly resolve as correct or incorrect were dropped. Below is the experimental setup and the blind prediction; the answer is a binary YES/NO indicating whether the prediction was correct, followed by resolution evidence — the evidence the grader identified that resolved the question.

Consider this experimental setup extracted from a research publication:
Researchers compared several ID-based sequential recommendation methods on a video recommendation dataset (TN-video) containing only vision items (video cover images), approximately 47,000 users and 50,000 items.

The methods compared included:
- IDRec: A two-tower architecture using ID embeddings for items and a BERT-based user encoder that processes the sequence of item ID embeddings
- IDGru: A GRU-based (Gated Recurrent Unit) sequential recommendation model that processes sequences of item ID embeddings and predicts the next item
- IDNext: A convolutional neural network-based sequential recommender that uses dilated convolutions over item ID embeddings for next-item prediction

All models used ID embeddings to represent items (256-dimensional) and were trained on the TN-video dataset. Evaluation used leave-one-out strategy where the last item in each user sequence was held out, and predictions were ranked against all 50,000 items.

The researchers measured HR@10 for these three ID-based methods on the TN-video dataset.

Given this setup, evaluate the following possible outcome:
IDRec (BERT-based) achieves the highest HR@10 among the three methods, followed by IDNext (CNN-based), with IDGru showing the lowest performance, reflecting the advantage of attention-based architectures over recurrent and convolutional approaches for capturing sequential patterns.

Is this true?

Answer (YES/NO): NO